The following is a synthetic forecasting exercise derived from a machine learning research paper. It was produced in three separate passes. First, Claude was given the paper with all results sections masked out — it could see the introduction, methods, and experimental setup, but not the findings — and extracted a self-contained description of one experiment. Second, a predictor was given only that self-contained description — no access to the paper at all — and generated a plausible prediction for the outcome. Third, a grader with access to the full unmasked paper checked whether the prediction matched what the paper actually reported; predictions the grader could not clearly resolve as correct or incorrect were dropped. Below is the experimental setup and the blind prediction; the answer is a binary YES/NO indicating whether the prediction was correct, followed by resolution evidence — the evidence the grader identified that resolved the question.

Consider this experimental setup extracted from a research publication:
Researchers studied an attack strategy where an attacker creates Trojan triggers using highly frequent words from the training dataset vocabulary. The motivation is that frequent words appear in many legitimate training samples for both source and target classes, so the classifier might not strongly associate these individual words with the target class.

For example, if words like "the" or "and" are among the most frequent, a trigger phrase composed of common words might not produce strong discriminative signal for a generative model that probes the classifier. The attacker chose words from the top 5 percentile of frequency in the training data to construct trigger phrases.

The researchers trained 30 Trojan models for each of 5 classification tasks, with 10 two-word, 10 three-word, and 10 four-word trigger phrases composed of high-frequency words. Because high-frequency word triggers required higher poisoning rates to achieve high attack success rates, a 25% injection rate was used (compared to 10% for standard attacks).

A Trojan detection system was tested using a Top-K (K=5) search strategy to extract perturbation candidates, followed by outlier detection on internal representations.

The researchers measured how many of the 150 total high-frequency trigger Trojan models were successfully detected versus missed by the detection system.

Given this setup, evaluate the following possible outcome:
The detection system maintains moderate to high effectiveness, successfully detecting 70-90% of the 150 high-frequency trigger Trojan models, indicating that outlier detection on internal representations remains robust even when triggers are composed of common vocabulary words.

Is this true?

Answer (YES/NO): YES